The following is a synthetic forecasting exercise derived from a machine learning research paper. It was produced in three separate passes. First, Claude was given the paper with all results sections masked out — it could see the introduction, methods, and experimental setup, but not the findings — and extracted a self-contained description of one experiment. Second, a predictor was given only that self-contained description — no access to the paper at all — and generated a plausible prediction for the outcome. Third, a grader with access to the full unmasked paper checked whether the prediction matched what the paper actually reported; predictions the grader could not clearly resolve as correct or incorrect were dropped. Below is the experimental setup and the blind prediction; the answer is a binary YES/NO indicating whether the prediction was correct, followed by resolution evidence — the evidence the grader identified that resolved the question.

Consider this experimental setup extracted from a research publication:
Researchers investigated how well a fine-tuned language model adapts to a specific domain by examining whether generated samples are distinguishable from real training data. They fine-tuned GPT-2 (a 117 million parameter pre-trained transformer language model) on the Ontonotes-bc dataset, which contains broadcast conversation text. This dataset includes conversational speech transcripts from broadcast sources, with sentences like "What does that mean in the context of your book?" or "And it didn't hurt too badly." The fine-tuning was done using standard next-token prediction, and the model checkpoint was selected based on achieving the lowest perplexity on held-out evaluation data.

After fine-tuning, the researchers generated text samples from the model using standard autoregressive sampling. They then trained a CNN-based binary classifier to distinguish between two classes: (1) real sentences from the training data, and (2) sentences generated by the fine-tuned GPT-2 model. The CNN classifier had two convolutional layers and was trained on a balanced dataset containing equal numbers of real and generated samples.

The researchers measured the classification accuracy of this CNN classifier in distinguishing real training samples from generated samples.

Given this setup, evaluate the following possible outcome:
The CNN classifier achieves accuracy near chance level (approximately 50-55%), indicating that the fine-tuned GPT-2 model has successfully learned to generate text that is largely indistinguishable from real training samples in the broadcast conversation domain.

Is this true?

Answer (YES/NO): NO